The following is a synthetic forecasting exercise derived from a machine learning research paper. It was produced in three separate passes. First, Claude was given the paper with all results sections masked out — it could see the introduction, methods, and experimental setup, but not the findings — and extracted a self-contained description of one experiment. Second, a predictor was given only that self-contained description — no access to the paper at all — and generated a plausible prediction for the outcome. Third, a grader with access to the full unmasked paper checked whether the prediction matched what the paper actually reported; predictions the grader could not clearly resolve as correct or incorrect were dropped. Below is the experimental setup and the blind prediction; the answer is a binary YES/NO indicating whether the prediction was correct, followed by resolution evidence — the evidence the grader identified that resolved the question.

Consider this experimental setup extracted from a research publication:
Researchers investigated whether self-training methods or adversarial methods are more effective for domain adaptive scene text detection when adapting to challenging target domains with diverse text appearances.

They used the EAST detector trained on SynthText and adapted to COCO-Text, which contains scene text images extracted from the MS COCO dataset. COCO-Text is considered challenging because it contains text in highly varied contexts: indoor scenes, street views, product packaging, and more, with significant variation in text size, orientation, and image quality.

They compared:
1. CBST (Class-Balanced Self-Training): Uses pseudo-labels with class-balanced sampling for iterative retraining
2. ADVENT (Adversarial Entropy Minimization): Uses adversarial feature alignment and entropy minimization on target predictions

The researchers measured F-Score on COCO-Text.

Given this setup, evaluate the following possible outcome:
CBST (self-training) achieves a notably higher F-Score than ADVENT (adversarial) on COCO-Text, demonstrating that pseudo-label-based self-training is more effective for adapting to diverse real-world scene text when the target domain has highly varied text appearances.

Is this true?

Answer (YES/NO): YES